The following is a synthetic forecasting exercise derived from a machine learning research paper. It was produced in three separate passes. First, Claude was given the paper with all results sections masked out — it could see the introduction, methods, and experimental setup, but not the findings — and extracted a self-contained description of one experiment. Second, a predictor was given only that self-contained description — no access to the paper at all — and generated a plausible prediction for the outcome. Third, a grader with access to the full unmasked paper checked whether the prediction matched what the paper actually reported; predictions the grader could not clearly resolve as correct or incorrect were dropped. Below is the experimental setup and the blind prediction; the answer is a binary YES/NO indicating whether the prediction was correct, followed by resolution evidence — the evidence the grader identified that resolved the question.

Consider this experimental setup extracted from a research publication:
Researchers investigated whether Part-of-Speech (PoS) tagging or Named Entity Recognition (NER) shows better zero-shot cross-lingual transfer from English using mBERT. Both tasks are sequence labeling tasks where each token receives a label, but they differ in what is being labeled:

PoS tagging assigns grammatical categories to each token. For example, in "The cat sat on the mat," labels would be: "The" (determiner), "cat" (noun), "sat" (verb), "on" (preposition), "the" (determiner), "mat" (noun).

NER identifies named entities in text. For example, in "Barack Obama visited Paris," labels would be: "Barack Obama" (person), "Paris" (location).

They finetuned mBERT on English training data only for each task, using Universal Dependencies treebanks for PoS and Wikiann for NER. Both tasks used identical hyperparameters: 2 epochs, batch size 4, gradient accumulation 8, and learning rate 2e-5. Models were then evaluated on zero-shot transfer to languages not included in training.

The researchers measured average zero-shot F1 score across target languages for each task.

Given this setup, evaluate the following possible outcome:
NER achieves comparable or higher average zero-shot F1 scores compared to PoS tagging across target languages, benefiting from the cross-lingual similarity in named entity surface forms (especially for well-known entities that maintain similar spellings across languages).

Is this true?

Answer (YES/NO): NO